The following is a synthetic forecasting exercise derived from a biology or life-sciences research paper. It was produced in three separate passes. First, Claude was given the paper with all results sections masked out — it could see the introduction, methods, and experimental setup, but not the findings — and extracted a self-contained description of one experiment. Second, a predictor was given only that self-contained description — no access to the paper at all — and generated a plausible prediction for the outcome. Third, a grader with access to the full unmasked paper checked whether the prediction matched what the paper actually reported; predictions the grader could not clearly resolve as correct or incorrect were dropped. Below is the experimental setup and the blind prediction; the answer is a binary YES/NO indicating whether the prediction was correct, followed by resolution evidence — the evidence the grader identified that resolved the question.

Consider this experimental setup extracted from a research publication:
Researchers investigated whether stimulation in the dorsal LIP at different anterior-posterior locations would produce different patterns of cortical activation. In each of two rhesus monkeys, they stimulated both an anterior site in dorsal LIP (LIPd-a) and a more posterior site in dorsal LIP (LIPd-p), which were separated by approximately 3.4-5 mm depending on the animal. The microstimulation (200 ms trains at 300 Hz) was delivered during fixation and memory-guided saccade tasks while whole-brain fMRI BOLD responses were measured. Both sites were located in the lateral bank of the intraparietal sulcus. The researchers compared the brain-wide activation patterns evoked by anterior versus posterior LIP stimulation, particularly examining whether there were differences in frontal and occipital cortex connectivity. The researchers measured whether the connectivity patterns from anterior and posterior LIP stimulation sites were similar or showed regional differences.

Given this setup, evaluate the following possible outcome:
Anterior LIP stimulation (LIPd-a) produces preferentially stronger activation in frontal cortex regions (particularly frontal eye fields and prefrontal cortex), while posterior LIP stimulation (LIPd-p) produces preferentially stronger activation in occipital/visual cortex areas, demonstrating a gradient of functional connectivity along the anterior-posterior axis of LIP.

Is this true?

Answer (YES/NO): YES